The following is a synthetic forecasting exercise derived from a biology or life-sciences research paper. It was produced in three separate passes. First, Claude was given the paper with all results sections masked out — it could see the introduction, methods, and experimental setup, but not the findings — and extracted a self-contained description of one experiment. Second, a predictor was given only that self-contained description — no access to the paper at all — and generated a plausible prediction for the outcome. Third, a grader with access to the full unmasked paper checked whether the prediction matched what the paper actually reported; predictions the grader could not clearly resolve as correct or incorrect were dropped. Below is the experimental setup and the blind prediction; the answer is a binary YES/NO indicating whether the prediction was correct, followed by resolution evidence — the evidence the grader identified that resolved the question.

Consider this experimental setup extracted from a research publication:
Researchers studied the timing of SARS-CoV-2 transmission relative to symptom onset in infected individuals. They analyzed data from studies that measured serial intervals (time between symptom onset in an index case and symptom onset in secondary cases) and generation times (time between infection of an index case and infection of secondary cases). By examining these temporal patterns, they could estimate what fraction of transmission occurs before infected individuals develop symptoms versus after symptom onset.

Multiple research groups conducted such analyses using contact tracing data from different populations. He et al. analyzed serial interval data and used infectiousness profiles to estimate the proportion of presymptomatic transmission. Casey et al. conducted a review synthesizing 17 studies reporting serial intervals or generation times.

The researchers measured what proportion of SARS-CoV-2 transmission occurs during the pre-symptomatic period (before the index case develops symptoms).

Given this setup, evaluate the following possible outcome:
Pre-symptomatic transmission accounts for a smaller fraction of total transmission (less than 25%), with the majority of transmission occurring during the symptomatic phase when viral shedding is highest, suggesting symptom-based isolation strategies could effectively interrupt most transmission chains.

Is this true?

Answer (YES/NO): NO